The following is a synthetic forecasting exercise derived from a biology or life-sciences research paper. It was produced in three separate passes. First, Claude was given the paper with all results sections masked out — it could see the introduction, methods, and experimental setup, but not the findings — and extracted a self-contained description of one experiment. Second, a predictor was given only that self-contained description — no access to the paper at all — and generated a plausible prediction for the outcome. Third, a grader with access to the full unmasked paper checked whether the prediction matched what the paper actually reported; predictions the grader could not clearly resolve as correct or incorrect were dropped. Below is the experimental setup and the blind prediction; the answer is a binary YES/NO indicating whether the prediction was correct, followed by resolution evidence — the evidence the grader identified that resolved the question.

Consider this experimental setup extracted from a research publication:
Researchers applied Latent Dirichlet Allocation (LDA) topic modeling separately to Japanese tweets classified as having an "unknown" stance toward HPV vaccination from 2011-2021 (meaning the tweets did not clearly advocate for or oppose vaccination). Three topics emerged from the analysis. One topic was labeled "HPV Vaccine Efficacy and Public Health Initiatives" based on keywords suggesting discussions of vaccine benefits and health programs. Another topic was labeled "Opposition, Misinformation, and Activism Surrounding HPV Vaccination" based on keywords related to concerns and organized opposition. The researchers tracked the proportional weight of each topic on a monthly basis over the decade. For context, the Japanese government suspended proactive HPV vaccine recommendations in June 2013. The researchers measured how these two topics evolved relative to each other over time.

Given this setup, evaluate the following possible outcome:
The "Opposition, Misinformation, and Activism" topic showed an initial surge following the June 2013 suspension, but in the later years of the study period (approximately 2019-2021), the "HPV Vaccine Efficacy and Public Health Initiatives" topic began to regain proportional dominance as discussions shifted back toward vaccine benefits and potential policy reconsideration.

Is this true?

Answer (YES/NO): NO